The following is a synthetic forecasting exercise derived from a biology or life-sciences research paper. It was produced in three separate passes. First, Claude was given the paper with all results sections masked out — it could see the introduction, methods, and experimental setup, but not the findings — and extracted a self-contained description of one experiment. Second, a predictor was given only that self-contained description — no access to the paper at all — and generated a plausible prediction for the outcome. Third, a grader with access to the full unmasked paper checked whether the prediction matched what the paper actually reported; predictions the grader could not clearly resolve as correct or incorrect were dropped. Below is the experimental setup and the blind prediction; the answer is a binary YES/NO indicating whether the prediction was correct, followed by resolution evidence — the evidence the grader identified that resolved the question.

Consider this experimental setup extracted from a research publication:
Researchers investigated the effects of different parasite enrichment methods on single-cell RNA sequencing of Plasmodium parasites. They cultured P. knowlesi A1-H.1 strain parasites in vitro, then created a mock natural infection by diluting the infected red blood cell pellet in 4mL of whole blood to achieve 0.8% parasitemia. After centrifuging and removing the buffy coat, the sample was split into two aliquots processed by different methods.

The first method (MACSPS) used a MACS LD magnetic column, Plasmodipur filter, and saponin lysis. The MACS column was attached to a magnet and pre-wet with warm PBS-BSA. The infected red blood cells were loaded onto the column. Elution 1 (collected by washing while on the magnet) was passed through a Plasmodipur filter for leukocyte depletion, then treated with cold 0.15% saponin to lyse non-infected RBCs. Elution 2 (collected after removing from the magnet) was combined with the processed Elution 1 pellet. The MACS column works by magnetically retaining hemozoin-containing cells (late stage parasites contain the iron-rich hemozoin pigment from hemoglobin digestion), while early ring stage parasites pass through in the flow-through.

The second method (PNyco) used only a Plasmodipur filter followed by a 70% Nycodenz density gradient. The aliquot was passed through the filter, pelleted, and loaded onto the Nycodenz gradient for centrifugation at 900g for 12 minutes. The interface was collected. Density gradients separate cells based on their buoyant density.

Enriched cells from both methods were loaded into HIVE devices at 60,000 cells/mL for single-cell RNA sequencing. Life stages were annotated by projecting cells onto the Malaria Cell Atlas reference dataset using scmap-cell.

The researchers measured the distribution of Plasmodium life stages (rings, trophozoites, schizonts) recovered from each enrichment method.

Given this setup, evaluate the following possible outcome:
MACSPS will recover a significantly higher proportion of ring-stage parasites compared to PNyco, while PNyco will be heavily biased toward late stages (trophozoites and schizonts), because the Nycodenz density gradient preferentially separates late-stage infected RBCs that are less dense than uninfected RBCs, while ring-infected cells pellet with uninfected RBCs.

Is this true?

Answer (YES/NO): NO